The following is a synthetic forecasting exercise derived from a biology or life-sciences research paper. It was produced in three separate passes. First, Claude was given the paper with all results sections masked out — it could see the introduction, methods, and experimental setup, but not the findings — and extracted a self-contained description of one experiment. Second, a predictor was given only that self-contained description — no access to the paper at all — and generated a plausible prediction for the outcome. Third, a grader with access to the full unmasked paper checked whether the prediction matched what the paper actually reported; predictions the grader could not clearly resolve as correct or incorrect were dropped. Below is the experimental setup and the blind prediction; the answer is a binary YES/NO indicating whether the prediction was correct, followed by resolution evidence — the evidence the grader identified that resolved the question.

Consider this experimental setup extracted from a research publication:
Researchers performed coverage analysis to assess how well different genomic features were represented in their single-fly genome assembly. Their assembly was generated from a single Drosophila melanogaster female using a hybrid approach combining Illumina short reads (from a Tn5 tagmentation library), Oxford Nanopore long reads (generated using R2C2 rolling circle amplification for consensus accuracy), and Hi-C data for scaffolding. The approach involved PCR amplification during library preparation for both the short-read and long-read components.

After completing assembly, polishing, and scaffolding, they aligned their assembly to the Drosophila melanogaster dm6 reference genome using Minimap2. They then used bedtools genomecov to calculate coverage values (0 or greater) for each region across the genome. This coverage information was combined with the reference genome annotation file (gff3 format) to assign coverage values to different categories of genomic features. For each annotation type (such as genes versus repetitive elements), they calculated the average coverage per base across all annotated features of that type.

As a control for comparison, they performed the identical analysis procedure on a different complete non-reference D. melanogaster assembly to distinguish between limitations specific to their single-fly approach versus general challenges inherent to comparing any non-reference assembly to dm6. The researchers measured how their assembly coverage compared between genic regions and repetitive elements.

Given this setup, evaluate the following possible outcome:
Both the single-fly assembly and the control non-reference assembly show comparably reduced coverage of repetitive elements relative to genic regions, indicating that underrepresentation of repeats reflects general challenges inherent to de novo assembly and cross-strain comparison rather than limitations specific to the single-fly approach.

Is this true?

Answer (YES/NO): YES